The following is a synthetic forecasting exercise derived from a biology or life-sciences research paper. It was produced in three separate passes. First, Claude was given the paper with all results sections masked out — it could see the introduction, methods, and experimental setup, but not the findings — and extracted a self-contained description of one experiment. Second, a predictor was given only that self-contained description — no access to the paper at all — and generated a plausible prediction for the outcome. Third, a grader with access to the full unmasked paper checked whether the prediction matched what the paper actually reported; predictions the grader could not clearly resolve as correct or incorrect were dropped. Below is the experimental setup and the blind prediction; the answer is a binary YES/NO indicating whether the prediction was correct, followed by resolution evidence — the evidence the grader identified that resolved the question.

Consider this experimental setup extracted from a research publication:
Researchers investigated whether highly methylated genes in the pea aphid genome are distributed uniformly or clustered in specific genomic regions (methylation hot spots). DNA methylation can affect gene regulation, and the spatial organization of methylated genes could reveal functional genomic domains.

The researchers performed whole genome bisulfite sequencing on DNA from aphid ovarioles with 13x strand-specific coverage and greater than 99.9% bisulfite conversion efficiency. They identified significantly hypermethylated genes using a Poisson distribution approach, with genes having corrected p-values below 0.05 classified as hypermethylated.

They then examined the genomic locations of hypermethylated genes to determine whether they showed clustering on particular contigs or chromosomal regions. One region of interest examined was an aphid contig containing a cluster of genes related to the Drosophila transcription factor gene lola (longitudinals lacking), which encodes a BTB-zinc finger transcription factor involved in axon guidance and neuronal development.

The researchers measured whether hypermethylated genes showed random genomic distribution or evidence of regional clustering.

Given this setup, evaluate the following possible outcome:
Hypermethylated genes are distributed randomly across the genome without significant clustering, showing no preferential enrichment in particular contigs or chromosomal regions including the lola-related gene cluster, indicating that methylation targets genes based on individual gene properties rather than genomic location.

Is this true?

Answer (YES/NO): NO